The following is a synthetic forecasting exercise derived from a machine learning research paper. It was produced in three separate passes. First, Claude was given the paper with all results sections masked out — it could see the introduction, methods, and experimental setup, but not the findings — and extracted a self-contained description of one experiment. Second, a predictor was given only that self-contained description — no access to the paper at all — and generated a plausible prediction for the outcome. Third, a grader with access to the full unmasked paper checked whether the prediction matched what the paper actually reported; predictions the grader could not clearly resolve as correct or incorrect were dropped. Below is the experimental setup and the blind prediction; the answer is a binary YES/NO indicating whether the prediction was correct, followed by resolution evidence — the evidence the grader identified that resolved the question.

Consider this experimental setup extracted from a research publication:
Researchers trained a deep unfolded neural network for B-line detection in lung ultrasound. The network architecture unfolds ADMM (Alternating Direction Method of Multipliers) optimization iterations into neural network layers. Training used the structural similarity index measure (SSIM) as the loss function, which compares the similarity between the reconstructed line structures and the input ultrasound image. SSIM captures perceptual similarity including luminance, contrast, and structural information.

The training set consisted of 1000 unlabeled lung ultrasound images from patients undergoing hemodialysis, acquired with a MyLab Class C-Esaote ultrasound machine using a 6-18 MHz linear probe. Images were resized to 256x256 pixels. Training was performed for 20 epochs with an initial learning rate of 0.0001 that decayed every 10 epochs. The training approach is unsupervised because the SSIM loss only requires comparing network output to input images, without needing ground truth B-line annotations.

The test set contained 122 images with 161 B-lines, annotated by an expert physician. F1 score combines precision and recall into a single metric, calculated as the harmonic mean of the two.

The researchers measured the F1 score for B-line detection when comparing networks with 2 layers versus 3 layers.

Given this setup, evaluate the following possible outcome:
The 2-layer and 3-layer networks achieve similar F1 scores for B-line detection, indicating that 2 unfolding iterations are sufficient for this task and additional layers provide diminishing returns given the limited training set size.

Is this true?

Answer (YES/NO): NO